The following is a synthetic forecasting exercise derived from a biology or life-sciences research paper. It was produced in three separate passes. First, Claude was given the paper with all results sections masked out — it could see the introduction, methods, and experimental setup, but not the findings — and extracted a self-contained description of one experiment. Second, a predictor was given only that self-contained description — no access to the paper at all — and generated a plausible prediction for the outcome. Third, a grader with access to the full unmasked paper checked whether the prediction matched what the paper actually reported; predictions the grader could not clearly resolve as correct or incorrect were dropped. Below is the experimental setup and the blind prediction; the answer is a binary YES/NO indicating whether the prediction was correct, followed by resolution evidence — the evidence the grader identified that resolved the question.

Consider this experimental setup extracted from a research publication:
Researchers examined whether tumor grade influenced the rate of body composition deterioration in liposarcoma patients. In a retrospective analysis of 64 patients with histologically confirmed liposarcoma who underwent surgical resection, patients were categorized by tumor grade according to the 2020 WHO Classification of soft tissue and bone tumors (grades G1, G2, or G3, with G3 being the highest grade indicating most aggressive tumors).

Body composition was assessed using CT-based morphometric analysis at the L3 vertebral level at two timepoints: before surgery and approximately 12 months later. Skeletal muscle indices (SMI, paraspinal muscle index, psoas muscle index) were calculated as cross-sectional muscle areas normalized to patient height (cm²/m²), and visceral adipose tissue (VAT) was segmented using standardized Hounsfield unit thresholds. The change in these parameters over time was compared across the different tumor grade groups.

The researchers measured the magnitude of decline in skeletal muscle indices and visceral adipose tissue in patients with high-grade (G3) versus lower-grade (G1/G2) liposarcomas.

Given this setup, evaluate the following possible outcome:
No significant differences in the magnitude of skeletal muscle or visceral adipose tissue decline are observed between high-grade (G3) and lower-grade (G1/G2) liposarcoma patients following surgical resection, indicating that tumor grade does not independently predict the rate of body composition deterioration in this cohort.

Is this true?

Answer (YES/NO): NO